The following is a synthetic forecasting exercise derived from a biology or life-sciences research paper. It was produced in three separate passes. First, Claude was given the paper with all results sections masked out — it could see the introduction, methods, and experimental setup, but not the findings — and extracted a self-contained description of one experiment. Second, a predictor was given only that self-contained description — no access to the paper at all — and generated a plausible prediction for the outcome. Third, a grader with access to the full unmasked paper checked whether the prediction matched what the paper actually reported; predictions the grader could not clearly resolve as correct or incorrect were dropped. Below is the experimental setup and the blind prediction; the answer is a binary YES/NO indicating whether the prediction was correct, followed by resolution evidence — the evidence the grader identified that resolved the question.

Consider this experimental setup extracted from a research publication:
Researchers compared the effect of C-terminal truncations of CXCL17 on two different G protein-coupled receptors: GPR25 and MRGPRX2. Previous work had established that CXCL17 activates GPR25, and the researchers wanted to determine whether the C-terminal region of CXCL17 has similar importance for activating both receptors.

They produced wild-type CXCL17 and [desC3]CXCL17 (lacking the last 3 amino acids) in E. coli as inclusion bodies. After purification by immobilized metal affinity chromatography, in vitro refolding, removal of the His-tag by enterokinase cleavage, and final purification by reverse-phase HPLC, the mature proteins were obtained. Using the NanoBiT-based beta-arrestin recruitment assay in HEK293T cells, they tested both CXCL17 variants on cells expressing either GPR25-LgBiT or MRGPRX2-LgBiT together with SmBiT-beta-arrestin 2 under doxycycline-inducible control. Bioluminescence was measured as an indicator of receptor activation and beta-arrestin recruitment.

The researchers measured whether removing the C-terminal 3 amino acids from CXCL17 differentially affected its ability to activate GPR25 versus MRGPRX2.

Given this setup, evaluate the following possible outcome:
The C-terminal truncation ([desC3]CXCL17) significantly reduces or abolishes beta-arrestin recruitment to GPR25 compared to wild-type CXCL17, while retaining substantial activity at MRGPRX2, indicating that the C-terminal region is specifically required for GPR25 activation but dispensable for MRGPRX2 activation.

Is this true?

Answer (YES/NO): YES